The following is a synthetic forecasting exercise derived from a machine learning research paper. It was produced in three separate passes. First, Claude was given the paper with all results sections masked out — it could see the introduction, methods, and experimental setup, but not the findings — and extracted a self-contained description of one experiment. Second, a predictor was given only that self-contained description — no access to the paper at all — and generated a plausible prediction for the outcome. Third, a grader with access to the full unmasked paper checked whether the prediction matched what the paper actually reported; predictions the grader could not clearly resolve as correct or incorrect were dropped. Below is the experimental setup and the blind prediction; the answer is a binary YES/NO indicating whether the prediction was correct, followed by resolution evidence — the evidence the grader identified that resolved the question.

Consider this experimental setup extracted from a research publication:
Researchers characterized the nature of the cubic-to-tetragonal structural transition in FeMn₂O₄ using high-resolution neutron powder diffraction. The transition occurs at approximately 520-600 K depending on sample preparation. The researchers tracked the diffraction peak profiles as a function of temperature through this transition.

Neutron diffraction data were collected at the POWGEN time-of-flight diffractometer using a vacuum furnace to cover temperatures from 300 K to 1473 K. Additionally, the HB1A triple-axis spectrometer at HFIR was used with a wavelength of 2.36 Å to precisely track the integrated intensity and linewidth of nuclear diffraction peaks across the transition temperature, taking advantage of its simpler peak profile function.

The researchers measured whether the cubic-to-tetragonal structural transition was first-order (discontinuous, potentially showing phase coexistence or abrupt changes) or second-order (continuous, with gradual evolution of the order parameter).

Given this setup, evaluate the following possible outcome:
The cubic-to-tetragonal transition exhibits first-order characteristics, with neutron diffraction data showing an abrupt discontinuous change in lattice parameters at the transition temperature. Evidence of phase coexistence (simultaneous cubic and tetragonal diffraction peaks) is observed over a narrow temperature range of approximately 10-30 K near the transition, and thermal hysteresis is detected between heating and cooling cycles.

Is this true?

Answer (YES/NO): NO